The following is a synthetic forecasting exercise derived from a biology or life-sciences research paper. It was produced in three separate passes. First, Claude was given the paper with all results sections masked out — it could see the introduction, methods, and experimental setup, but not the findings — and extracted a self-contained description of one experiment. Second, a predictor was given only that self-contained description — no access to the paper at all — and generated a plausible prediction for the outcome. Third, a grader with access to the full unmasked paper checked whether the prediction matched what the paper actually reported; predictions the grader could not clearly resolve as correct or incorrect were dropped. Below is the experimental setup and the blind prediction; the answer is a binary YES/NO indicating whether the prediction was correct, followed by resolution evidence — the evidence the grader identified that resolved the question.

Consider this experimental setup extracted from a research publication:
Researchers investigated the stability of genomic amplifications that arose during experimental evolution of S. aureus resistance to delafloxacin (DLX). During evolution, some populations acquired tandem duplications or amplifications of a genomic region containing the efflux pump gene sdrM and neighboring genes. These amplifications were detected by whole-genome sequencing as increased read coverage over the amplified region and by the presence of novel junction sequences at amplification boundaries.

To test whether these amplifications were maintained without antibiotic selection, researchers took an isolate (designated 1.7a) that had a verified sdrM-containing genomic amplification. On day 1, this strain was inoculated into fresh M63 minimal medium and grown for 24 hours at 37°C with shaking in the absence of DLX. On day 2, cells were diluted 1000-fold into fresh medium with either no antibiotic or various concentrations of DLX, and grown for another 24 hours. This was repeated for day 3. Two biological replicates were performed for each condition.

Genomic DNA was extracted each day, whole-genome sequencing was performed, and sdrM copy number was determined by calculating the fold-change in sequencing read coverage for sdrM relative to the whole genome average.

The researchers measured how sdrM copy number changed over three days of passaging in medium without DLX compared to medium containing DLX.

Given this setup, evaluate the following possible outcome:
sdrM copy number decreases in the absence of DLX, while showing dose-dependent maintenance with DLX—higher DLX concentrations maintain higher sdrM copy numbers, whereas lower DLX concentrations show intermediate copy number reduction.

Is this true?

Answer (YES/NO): NO